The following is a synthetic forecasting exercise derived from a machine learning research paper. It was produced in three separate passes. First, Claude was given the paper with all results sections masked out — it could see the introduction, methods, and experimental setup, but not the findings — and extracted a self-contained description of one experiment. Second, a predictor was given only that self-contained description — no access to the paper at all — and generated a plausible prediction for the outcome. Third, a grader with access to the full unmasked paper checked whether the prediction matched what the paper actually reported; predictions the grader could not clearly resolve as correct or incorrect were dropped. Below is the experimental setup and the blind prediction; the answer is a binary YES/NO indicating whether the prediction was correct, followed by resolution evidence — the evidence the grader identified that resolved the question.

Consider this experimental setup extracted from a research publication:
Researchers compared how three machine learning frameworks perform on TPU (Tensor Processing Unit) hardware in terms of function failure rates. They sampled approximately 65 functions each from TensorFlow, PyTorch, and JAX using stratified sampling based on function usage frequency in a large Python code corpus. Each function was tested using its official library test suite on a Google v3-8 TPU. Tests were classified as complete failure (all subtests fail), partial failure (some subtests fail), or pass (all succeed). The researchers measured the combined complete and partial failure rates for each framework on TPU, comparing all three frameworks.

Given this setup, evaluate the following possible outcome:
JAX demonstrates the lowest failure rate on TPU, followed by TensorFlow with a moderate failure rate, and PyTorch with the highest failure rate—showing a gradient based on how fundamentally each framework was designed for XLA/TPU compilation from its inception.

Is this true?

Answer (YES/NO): YES